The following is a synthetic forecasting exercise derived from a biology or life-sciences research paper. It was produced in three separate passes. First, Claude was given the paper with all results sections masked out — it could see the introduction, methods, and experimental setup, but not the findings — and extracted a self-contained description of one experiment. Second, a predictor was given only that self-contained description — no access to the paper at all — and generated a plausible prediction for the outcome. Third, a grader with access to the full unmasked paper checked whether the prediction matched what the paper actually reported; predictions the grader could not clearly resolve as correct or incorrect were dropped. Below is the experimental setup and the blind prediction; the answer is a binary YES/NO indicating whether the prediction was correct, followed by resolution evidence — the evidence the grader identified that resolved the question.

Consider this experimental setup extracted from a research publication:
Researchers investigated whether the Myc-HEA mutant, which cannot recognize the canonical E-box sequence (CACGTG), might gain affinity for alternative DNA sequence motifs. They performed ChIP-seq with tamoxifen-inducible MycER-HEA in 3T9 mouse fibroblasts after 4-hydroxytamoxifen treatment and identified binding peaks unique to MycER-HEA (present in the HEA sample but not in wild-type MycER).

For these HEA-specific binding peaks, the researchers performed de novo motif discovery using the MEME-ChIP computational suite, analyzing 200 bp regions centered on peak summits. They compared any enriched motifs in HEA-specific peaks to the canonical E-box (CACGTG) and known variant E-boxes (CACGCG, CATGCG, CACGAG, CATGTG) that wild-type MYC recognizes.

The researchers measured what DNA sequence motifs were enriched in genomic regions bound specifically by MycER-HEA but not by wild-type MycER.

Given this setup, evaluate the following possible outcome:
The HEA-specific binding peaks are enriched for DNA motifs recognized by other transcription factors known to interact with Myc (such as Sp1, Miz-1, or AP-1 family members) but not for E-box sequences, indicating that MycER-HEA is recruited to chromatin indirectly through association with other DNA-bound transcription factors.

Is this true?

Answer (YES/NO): NO